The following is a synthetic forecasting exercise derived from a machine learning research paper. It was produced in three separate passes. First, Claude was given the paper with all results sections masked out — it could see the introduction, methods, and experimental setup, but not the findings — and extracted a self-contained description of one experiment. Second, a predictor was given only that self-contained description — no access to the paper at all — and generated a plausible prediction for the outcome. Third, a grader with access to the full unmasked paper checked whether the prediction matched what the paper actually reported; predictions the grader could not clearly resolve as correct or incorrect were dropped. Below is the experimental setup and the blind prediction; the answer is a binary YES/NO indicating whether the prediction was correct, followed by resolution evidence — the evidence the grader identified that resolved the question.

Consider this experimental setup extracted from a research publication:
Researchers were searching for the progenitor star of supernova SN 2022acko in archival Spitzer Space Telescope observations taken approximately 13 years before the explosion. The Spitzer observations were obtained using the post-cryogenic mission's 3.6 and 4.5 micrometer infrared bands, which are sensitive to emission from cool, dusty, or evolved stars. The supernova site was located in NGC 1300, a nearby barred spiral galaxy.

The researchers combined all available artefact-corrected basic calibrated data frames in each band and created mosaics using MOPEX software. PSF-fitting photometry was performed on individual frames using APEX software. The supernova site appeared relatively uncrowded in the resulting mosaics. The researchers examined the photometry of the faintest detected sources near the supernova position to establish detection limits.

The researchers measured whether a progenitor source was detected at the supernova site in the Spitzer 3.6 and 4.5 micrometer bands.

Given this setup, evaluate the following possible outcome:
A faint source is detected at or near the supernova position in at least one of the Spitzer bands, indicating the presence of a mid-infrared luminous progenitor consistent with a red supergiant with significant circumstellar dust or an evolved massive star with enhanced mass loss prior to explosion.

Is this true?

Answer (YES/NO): NO